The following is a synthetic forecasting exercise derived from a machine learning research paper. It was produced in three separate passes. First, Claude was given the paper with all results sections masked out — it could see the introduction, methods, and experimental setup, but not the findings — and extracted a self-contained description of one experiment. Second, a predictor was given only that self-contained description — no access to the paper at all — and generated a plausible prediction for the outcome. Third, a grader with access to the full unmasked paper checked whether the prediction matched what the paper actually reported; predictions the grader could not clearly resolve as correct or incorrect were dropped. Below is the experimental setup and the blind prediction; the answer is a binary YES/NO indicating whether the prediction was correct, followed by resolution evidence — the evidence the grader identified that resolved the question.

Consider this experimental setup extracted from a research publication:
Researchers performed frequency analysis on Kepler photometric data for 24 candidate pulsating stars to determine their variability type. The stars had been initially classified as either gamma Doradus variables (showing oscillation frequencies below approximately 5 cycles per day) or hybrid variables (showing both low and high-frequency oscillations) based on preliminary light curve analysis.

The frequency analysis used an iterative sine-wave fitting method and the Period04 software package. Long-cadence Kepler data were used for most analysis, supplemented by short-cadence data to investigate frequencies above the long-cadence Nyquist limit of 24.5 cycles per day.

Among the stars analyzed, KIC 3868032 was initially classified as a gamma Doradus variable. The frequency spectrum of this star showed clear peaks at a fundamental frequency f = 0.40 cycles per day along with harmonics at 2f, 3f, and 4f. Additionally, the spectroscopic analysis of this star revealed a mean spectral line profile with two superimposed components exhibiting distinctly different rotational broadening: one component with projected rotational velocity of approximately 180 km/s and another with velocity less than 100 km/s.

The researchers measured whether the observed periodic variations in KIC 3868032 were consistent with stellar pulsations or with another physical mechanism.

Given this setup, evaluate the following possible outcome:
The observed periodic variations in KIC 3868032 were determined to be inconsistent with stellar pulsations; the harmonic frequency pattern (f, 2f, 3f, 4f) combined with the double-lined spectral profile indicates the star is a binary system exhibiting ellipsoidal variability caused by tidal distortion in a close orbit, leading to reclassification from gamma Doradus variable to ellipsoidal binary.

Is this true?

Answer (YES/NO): YES